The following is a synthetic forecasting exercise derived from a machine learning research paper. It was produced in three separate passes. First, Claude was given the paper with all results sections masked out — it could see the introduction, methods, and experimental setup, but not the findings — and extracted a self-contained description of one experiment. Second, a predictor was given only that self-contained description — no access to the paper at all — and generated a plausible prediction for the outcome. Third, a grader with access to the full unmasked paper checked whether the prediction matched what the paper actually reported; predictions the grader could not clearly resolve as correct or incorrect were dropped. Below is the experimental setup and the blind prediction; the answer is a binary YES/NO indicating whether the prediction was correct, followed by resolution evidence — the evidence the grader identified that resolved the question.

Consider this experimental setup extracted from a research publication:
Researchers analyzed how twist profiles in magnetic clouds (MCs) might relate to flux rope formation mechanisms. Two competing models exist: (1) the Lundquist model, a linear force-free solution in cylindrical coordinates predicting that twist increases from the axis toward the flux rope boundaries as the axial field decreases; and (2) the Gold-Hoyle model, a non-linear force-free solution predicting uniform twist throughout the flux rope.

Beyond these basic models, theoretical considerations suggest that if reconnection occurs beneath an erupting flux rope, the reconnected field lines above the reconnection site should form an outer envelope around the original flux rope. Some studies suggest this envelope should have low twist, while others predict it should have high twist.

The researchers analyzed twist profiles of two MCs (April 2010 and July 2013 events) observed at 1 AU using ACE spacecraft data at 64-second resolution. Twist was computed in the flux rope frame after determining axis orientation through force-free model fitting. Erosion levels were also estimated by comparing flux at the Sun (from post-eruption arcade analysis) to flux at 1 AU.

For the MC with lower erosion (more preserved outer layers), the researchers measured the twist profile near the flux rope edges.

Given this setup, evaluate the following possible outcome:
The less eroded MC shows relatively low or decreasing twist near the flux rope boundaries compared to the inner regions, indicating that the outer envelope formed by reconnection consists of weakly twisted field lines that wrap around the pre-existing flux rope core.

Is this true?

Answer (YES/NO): NO